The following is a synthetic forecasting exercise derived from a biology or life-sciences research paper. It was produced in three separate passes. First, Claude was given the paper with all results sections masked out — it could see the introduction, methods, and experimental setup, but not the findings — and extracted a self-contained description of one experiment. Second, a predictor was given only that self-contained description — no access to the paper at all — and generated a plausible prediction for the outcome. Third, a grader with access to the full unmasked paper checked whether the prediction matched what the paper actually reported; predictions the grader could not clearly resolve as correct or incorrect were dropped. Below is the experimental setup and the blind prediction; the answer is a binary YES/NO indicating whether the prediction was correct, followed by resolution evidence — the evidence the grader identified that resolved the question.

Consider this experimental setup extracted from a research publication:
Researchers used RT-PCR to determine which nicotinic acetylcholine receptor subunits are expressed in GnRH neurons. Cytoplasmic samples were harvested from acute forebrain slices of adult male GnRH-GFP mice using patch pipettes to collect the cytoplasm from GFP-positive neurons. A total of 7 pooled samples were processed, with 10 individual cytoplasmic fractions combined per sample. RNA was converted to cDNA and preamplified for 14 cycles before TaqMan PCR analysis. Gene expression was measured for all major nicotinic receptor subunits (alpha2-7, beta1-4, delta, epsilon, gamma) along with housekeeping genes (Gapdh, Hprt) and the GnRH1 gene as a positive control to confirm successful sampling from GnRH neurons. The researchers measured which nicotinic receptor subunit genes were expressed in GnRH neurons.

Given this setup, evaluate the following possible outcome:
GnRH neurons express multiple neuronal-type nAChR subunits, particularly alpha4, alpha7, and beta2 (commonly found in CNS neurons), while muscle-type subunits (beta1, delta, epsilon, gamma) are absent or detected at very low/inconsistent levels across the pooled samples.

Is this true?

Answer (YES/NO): NO